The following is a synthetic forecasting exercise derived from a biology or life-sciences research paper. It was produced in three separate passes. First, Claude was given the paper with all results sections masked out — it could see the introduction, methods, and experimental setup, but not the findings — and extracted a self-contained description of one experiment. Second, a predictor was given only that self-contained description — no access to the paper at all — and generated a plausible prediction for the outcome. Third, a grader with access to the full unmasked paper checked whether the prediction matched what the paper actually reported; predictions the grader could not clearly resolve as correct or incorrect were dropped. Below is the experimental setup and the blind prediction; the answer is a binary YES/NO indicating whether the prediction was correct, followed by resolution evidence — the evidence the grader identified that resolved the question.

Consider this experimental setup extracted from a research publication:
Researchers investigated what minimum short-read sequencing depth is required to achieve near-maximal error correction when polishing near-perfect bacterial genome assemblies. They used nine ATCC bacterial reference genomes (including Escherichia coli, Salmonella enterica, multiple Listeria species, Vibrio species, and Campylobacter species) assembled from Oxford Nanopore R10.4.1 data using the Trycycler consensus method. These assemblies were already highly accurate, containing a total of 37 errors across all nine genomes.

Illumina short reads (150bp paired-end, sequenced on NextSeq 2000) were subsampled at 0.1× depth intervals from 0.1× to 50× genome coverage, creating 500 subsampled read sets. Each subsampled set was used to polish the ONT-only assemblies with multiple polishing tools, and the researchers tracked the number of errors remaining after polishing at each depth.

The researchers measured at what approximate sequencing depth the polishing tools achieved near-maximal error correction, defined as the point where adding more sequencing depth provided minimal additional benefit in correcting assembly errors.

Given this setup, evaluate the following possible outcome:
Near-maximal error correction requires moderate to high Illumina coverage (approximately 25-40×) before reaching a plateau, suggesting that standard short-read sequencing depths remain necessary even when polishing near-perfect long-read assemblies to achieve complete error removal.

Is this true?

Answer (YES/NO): YES